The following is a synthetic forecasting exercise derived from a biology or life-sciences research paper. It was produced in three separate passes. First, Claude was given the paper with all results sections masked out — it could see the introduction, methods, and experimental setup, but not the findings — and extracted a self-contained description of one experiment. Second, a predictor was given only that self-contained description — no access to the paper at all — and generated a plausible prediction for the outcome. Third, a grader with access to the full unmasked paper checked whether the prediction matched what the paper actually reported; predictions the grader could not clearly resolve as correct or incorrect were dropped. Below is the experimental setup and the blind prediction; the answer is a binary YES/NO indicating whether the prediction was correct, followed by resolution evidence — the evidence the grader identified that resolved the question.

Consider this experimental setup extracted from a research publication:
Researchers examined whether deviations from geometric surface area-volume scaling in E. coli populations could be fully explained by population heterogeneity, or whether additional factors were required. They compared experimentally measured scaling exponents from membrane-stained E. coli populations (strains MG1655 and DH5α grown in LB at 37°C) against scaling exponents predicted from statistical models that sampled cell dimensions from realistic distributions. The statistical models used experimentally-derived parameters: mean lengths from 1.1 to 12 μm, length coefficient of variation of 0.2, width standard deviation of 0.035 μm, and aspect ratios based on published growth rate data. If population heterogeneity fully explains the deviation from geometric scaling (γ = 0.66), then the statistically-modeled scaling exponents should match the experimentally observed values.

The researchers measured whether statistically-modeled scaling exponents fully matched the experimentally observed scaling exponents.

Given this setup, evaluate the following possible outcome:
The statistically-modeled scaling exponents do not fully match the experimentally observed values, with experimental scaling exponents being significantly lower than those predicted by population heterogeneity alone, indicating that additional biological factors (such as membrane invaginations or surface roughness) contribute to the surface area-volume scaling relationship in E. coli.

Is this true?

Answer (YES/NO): NO